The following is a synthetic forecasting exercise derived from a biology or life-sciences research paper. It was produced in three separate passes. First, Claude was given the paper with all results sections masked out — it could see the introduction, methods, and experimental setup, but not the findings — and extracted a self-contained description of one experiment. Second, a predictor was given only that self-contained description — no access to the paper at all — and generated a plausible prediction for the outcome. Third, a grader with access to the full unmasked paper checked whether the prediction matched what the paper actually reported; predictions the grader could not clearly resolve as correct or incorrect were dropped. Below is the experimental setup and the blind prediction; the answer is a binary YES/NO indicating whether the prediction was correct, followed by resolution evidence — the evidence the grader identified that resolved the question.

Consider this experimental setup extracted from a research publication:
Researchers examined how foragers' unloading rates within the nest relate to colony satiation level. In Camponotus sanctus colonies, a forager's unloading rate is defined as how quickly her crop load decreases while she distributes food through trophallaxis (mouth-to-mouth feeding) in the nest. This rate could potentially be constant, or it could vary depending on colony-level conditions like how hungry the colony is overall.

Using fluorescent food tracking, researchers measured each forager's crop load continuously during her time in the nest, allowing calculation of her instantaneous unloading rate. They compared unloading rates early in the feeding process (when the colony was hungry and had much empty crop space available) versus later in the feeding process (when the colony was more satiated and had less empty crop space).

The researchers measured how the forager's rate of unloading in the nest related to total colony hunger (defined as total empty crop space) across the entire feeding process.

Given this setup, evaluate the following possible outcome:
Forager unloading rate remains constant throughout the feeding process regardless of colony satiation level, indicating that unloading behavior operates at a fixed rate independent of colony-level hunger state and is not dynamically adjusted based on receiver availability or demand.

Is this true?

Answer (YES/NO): NO